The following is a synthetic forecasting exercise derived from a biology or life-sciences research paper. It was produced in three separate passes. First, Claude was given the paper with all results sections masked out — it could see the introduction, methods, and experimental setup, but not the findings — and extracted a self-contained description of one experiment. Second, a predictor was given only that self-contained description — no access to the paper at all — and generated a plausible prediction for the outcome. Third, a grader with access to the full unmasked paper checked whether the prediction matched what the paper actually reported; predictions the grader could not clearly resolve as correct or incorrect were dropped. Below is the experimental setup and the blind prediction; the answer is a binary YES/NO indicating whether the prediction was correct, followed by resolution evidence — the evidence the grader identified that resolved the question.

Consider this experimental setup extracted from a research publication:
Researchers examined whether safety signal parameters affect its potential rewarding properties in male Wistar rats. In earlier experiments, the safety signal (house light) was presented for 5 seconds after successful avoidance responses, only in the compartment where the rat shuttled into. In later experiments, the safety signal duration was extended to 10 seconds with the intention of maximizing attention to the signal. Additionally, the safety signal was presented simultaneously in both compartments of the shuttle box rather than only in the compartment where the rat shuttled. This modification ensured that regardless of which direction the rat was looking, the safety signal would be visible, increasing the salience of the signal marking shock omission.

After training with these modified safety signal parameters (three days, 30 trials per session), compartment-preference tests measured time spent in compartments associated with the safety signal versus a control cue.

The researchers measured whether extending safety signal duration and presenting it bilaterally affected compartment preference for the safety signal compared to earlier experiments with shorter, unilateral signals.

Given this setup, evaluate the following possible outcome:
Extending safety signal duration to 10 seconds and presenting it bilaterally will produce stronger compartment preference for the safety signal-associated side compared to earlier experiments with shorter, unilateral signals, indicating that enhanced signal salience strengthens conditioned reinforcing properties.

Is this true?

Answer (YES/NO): NO